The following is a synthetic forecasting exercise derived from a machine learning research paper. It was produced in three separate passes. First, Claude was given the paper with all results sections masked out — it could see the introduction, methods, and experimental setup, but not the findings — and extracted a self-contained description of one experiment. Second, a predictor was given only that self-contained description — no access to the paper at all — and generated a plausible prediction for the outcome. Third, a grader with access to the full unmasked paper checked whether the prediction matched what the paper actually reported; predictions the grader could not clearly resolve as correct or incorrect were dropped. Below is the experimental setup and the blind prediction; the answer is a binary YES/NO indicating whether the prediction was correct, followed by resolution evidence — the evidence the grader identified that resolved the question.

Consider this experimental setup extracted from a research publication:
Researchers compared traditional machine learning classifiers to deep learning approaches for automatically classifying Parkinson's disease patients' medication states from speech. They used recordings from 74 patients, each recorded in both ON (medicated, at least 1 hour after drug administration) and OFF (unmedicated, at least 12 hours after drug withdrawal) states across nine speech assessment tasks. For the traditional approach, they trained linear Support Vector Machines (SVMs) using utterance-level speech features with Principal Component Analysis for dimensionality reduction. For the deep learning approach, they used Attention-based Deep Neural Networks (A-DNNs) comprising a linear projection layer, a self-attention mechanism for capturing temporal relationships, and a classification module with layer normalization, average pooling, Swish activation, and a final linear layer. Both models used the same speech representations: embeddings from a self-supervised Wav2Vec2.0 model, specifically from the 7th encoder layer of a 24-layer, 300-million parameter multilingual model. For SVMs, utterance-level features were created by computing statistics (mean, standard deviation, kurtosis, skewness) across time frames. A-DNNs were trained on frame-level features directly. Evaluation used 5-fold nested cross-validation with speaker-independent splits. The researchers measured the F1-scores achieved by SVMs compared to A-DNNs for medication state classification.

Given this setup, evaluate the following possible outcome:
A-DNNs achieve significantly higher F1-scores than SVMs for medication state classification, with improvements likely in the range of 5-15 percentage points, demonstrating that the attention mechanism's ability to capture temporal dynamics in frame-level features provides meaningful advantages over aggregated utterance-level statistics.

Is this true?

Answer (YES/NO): NO